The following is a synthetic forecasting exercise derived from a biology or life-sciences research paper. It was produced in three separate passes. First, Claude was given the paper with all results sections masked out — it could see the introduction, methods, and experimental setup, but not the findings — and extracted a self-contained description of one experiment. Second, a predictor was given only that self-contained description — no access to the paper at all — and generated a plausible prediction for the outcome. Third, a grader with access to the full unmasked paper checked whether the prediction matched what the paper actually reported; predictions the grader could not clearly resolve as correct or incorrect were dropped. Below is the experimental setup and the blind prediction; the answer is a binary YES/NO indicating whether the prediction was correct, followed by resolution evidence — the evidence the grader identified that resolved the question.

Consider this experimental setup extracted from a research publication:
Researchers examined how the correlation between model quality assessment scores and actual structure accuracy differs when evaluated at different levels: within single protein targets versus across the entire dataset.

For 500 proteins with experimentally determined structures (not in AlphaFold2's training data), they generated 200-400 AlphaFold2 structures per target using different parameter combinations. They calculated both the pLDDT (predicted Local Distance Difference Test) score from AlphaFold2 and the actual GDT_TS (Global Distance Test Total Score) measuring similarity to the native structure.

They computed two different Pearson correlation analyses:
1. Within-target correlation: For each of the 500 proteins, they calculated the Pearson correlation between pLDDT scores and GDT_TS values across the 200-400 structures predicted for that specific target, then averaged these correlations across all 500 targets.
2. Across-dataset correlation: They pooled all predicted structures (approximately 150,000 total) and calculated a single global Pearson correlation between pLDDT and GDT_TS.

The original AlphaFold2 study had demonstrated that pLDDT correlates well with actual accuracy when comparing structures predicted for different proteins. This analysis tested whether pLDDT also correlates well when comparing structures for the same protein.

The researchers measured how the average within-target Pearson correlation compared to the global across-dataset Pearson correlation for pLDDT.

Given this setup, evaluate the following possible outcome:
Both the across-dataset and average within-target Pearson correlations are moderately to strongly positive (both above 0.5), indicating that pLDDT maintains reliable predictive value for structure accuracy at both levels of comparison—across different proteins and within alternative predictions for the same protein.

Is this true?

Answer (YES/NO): NO